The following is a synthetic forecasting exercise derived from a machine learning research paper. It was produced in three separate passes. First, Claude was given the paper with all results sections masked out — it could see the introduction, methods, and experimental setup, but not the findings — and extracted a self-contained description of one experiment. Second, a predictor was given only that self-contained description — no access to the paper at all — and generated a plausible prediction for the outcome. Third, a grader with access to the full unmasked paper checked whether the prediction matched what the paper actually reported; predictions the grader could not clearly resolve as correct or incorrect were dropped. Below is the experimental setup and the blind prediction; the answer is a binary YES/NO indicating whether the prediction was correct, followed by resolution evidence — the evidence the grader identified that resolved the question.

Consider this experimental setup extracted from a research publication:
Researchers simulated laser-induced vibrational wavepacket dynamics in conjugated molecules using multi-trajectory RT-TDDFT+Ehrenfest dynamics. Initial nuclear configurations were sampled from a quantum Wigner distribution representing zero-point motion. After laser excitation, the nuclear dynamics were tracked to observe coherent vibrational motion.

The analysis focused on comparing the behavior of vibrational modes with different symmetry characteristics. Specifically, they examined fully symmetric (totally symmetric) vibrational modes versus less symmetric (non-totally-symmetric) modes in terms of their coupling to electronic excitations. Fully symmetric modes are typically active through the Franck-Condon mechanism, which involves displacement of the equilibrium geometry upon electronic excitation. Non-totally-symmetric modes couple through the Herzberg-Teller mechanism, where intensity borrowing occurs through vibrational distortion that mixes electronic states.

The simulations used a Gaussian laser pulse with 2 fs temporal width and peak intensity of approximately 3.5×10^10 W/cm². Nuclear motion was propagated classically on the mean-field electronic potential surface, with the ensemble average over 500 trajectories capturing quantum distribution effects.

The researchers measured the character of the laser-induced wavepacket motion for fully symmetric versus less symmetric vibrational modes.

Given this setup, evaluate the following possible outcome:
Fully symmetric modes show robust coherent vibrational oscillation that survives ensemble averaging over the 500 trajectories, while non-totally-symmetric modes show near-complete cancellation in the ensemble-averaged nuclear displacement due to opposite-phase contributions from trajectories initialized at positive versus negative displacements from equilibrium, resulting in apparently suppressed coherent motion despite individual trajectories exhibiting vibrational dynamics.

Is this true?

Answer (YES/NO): NO